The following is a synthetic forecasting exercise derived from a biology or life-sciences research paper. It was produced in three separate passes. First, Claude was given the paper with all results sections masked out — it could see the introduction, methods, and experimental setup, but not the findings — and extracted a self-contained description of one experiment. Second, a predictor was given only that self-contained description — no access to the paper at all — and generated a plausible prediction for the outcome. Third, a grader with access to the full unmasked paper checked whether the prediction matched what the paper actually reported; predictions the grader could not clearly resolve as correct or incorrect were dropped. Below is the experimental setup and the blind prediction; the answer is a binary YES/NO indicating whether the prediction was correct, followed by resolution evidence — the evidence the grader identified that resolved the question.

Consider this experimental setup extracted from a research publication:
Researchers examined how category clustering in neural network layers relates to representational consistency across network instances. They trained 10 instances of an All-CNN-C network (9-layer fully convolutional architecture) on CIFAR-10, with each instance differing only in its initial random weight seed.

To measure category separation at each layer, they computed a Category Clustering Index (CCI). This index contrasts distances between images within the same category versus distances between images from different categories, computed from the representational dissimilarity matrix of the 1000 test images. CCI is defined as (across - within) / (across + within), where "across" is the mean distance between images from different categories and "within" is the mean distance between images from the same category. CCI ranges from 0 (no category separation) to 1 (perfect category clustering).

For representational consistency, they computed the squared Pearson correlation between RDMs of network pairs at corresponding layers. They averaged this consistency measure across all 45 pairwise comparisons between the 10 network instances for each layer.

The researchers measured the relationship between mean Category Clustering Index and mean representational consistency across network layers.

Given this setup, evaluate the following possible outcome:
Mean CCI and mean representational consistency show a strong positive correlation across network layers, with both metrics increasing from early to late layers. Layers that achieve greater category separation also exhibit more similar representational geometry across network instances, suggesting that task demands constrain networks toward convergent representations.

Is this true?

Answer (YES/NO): NO